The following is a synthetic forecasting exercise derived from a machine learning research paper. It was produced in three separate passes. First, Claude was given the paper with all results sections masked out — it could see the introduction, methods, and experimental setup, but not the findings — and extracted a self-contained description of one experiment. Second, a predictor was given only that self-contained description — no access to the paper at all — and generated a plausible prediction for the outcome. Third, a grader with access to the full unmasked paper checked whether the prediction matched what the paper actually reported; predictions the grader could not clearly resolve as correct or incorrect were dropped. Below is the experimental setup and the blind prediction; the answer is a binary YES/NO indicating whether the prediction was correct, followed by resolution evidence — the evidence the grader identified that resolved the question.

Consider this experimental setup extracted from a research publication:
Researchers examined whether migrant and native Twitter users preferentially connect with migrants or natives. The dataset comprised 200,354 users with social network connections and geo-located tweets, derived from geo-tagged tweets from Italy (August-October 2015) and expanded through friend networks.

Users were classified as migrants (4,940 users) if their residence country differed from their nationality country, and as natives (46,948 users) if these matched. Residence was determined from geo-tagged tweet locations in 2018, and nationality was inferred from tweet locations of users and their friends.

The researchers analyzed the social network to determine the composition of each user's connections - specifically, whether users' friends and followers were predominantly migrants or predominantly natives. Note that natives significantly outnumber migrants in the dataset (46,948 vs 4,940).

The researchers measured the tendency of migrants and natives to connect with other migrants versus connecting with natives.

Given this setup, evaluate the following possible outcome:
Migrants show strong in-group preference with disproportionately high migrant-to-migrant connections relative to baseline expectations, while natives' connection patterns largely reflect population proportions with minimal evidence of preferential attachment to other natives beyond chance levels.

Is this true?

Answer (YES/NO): NO